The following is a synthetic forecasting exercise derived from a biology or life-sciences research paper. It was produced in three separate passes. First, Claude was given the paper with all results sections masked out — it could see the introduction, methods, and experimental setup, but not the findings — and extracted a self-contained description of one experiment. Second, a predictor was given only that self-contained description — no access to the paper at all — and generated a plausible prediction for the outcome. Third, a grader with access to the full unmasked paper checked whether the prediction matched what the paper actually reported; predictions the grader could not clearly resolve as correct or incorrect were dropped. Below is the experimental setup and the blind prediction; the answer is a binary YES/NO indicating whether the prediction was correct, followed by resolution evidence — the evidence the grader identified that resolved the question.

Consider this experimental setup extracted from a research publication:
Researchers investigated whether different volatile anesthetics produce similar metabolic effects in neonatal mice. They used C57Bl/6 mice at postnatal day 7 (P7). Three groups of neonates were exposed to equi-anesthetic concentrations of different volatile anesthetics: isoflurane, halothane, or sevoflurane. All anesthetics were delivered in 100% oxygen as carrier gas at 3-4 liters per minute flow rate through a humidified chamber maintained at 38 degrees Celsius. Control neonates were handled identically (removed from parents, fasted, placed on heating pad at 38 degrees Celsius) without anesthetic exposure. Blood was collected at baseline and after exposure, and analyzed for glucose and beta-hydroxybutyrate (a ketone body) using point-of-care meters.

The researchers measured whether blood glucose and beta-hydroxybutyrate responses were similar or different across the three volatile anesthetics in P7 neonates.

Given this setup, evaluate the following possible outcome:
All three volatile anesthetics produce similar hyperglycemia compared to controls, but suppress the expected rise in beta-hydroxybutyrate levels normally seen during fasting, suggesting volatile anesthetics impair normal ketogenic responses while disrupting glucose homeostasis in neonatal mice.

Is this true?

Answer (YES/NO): NO